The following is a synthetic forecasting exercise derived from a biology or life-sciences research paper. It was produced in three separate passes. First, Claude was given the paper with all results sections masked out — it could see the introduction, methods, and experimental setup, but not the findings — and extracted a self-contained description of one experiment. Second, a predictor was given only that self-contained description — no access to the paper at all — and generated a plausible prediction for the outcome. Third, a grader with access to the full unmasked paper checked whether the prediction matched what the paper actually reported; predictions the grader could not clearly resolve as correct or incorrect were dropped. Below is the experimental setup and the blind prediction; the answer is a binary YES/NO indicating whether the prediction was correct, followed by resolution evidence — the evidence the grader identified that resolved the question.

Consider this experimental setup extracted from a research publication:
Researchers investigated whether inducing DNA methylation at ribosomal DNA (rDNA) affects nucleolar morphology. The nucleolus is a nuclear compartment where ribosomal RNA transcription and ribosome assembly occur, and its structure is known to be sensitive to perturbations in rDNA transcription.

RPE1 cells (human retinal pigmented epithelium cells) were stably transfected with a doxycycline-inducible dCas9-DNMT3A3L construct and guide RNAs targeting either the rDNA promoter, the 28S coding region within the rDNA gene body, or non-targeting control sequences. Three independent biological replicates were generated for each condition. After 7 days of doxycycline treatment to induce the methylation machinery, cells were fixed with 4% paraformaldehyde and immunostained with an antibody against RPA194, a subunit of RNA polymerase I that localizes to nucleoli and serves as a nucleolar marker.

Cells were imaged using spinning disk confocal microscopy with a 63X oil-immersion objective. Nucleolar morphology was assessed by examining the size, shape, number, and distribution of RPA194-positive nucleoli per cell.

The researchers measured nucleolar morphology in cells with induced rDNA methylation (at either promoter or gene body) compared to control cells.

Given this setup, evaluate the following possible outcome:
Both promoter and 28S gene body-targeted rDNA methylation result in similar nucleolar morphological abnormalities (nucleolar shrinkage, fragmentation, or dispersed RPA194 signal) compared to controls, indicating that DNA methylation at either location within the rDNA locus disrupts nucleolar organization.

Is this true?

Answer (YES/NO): NO